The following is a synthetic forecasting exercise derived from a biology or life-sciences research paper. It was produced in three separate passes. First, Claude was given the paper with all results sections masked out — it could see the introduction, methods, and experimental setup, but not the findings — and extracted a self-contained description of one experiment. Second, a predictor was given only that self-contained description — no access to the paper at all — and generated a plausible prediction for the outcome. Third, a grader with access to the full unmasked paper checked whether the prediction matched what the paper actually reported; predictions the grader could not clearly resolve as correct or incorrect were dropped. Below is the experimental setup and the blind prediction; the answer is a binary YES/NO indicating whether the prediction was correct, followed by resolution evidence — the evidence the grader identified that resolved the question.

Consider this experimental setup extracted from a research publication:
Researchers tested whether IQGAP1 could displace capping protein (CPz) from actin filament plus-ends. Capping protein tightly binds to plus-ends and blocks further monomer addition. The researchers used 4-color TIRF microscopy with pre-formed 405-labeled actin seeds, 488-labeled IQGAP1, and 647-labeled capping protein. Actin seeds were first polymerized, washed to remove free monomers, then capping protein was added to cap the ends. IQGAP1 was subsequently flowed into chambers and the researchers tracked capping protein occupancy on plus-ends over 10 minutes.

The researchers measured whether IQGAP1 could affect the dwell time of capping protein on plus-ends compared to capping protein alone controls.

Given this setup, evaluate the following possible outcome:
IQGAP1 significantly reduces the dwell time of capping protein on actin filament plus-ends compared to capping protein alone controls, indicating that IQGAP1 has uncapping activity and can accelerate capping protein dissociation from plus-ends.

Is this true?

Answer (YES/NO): YES